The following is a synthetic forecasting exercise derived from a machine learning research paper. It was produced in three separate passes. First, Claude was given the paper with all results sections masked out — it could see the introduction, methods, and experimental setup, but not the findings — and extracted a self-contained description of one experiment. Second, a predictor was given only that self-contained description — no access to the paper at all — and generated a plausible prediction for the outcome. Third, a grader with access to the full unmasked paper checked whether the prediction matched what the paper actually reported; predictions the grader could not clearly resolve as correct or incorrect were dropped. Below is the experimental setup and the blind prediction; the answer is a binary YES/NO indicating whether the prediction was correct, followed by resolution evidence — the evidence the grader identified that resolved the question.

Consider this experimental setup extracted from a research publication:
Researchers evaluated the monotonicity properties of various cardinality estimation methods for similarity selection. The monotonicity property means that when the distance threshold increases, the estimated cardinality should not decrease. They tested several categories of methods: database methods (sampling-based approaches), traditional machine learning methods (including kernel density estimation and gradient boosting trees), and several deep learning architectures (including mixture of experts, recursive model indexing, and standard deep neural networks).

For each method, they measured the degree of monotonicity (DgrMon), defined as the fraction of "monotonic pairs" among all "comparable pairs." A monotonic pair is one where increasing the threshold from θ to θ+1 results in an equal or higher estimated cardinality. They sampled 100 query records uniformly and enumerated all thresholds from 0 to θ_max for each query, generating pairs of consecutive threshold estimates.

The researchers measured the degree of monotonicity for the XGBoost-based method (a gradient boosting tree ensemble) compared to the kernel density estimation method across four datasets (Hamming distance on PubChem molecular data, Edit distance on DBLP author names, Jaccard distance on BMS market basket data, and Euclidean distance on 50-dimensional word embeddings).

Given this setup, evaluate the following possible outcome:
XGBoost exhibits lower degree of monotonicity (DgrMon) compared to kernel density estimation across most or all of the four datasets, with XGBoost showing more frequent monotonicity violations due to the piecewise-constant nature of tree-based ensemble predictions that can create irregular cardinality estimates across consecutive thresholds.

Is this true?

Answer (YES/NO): YES